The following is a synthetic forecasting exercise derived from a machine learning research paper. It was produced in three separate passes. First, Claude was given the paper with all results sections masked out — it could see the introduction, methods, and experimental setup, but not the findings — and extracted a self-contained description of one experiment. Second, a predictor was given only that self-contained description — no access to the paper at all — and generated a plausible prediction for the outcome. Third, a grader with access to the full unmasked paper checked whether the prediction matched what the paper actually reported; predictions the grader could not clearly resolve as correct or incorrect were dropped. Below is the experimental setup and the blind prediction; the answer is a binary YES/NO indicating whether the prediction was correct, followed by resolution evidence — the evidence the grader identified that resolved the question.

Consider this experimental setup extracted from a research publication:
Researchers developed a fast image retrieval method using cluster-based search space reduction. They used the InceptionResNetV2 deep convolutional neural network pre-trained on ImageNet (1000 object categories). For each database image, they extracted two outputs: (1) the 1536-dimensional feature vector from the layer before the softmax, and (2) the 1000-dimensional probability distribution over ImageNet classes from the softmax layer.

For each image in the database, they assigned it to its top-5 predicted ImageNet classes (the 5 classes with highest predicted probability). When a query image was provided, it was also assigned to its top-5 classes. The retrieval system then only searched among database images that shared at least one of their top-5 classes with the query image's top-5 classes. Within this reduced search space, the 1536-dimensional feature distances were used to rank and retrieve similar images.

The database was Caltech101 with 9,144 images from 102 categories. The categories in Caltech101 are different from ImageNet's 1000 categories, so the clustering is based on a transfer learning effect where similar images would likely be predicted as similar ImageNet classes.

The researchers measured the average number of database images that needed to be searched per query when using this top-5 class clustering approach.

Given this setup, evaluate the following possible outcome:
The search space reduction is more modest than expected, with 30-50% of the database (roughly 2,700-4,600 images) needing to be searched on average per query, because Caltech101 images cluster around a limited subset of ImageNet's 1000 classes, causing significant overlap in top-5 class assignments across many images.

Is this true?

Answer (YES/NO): NO